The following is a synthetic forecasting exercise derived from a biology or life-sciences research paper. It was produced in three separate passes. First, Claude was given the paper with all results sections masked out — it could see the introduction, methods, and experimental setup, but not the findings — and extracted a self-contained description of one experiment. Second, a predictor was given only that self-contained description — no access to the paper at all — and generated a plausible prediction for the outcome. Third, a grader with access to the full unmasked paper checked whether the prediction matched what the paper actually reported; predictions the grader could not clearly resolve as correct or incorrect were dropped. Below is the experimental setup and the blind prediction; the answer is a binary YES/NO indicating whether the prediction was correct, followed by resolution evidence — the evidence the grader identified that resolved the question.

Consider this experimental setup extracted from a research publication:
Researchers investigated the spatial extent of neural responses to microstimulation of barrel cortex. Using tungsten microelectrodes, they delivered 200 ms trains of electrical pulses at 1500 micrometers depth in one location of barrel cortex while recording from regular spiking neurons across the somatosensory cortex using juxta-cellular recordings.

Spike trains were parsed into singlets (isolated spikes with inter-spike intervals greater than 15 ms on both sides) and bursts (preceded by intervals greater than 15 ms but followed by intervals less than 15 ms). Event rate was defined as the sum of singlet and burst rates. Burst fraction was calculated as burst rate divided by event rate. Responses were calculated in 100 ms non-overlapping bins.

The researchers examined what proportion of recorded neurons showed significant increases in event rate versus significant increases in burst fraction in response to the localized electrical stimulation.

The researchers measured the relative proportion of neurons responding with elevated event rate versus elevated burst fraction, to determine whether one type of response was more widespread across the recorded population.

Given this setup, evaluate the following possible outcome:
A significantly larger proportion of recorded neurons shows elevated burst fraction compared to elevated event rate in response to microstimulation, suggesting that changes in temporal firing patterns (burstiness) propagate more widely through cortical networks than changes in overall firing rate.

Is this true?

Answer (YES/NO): YES